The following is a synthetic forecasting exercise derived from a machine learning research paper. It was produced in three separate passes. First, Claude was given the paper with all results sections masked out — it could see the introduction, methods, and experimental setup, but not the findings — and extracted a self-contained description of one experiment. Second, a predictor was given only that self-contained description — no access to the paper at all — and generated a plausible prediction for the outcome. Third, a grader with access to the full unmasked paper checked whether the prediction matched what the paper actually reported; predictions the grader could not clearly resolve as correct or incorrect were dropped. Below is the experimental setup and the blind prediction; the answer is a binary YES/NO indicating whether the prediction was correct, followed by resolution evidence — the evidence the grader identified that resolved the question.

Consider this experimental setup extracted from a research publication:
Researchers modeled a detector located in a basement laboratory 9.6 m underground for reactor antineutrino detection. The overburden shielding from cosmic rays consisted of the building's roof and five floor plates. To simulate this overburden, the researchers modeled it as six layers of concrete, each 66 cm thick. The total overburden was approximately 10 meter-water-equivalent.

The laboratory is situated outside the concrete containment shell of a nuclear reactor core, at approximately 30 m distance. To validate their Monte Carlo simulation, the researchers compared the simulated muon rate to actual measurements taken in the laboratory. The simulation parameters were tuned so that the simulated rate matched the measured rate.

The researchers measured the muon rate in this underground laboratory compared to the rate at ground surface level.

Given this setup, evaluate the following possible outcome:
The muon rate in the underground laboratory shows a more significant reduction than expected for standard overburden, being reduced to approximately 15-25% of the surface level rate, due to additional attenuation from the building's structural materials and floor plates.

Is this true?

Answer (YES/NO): NO